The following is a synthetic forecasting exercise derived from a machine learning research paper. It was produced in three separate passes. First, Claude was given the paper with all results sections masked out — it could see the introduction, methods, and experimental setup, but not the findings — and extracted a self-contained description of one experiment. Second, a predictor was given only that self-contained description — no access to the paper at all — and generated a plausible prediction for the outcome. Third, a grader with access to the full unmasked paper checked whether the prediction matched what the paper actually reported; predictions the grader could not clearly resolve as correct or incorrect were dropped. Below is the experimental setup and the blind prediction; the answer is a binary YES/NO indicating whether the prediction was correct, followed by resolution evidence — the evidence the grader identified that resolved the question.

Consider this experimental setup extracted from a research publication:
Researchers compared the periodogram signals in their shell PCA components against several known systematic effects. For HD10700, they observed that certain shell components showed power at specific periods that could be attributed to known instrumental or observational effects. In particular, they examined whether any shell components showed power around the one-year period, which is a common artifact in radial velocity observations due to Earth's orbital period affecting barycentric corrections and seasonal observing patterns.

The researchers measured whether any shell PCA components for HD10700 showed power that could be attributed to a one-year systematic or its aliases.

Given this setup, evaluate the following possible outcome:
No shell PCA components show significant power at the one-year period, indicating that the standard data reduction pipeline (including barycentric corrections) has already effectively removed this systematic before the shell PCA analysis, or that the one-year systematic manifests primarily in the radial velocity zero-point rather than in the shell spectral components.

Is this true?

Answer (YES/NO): NO